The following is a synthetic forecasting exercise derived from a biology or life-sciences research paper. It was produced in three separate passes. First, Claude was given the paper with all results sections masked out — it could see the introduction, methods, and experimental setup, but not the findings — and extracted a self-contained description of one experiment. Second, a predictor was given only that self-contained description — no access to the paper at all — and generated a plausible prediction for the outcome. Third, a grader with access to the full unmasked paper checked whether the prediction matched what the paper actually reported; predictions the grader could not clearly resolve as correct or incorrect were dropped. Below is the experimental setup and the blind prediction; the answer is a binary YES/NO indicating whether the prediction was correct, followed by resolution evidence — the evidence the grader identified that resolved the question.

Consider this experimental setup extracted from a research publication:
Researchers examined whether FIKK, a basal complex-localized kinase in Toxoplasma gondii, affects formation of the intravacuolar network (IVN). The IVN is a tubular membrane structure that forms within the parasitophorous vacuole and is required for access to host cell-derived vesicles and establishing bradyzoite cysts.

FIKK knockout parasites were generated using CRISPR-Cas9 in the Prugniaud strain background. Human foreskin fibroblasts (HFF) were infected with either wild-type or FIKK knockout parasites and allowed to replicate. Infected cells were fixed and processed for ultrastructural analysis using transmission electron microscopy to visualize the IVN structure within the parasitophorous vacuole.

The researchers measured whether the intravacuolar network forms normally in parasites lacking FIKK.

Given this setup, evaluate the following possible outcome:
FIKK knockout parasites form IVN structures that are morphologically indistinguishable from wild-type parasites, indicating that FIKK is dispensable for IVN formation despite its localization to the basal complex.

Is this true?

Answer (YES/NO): NO